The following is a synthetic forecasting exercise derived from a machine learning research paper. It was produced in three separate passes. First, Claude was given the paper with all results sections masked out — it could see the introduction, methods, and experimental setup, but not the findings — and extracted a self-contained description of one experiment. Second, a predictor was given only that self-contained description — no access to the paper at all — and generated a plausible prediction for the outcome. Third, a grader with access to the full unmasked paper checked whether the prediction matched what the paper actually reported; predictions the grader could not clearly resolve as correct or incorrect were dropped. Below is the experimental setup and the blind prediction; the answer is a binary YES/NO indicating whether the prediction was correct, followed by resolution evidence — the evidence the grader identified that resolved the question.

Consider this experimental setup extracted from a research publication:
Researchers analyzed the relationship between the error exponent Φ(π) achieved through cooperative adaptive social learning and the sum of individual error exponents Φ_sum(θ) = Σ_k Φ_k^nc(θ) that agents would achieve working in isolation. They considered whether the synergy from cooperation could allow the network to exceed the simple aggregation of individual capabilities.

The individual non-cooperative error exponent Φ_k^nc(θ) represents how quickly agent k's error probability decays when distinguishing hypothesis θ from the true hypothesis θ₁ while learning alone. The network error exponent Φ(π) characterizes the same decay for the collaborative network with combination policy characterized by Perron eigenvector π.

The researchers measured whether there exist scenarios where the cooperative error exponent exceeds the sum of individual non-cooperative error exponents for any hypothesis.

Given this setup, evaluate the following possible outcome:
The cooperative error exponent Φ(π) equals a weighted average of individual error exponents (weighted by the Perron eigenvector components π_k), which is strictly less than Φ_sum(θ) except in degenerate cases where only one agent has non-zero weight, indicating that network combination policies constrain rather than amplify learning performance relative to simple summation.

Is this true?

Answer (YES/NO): NO